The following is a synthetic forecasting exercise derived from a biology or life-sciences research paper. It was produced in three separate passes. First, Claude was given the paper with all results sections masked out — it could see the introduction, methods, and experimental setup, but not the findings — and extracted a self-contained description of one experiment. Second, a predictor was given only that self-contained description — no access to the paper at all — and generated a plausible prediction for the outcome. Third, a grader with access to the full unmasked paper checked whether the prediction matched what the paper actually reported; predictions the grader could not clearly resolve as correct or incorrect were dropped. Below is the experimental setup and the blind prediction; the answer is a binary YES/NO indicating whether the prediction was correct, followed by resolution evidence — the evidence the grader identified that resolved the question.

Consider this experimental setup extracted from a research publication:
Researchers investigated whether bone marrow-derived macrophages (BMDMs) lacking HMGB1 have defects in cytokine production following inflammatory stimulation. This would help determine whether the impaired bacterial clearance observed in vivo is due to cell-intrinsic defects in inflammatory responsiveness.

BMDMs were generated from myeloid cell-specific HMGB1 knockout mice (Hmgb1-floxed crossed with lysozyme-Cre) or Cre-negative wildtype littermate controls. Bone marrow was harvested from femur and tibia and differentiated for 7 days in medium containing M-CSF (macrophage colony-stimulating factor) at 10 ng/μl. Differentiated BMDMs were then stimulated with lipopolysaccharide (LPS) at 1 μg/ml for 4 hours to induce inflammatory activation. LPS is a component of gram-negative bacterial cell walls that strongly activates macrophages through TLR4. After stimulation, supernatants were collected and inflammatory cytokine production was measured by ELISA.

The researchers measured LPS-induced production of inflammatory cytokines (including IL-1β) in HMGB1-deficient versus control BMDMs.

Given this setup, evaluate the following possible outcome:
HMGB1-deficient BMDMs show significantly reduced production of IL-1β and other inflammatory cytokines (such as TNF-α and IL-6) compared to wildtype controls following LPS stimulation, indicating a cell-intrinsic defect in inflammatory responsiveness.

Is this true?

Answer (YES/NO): NO